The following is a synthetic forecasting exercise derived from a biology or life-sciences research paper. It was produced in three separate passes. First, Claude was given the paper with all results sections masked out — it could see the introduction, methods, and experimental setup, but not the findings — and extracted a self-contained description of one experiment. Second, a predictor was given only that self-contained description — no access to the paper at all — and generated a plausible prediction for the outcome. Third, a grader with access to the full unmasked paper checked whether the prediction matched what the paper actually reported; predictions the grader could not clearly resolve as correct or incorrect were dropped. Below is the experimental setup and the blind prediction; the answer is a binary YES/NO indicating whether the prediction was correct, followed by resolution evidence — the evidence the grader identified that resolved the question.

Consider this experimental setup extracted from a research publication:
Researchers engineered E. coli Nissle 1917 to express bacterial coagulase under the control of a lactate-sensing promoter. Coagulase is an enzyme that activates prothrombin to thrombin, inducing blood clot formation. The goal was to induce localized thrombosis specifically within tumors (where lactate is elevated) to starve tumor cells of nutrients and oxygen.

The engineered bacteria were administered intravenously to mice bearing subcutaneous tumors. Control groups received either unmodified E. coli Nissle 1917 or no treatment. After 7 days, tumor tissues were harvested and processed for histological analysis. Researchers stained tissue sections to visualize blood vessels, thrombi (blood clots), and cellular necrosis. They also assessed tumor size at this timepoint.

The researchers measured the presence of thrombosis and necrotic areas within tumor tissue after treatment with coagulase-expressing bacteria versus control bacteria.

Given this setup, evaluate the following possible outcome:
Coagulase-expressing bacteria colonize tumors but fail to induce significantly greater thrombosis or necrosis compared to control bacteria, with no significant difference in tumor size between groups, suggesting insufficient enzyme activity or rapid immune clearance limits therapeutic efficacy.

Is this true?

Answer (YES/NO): NO